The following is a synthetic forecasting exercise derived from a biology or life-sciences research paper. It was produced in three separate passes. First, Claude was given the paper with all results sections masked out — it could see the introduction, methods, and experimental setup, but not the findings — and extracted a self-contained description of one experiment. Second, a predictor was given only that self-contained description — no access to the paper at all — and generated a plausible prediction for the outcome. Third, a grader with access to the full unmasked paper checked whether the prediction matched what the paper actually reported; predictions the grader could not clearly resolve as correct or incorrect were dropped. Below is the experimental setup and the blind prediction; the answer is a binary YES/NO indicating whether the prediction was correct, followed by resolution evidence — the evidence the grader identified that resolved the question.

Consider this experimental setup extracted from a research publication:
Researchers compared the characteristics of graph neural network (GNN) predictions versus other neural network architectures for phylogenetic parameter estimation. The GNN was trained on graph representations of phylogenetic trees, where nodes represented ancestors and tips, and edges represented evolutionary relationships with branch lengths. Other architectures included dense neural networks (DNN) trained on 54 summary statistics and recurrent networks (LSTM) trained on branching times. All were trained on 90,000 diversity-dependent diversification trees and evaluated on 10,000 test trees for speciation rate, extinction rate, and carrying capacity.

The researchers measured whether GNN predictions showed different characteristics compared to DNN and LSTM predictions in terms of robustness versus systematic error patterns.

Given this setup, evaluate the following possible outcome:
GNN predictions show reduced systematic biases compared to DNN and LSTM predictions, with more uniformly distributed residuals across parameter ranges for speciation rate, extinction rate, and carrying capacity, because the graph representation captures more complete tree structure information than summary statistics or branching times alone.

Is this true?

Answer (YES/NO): NO